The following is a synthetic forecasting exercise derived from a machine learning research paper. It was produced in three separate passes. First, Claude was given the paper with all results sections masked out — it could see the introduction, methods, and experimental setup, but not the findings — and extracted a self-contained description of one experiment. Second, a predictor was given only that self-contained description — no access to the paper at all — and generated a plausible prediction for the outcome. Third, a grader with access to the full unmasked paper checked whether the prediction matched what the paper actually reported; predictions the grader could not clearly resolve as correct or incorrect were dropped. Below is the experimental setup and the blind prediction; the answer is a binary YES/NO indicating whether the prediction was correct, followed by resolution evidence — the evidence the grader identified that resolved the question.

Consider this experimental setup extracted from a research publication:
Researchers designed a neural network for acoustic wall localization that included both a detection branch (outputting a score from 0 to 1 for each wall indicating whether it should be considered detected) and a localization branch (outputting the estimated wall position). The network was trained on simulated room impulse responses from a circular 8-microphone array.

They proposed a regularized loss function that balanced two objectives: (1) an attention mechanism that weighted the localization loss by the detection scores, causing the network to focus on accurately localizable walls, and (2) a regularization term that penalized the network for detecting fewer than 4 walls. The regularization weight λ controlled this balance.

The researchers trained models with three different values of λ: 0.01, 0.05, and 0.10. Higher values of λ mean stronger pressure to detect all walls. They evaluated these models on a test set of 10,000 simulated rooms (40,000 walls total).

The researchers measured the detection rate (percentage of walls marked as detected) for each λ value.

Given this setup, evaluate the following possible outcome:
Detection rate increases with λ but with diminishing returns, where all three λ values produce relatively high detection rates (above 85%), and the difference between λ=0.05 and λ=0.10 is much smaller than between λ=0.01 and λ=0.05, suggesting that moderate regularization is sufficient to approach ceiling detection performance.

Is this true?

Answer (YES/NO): NO